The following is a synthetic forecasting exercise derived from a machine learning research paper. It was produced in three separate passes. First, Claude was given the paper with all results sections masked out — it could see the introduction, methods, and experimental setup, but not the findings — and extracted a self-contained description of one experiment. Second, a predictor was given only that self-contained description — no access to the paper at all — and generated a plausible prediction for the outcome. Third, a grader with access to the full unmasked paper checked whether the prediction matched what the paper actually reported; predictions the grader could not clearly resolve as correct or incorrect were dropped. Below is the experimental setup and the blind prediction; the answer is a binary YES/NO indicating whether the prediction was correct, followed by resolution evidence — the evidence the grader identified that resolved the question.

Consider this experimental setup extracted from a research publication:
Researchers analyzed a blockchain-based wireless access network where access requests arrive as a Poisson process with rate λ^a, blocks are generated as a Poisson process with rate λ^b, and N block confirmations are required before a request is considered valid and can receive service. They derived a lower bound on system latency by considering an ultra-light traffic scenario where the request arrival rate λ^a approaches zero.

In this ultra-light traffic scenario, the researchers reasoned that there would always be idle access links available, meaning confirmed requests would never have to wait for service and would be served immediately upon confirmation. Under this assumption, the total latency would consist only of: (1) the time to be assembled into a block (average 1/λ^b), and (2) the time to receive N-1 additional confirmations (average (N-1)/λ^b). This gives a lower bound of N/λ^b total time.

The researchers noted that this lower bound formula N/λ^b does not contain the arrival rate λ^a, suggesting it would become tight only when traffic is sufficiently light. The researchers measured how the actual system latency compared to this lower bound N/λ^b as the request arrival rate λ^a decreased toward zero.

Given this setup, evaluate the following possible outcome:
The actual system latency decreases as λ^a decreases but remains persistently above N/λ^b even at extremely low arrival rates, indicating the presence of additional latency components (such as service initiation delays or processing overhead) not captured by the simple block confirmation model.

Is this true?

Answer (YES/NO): NO